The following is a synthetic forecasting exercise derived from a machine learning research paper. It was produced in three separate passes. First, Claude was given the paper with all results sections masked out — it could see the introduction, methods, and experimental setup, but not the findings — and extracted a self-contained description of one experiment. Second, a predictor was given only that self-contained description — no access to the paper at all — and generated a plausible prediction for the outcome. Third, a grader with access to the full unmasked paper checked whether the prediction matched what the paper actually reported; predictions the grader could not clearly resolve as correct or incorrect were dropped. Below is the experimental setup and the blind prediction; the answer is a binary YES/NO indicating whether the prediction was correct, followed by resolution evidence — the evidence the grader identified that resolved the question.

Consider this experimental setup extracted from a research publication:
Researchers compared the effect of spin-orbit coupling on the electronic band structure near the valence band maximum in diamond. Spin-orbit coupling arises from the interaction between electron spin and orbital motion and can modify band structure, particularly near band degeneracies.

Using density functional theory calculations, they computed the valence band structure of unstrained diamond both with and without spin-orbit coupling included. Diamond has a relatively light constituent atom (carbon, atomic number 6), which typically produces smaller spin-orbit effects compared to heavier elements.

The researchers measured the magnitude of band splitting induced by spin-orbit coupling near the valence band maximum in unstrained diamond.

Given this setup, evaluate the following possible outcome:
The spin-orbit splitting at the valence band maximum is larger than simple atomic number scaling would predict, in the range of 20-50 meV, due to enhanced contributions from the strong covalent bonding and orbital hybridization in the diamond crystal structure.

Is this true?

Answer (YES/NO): NO